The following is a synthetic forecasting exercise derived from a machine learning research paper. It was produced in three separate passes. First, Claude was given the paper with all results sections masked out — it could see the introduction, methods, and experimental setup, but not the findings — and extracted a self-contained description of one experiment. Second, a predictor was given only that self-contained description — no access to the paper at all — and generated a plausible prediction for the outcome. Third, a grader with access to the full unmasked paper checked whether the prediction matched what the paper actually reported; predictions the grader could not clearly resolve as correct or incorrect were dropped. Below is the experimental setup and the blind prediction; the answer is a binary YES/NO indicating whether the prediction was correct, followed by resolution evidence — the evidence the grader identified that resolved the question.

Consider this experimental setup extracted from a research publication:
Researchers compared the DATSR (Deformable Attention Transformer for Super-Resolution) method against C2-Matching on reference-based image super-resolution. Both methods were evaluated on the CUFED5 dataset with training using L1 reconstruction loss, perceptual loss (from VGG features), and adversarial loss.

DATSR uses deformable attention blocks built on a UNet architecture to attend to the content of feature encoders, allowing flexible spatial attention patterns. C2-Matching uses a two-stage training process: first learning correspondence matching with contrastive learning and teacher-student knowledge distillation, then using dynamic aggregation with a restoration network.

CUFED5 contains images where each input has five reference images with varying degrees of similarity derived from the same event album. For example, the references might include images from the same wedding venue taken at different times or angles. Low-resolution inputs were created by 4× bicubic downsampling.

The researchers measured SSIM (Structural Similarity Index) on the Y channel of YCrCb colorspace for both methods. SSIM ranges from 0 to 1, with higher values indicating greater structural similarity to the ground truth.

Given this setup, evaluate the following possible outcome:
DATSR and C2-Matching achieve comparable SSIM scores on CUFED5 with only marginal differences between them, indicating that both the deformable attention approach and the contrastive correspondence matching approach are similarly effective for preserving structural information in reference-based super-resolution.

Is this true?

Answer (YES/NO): NO